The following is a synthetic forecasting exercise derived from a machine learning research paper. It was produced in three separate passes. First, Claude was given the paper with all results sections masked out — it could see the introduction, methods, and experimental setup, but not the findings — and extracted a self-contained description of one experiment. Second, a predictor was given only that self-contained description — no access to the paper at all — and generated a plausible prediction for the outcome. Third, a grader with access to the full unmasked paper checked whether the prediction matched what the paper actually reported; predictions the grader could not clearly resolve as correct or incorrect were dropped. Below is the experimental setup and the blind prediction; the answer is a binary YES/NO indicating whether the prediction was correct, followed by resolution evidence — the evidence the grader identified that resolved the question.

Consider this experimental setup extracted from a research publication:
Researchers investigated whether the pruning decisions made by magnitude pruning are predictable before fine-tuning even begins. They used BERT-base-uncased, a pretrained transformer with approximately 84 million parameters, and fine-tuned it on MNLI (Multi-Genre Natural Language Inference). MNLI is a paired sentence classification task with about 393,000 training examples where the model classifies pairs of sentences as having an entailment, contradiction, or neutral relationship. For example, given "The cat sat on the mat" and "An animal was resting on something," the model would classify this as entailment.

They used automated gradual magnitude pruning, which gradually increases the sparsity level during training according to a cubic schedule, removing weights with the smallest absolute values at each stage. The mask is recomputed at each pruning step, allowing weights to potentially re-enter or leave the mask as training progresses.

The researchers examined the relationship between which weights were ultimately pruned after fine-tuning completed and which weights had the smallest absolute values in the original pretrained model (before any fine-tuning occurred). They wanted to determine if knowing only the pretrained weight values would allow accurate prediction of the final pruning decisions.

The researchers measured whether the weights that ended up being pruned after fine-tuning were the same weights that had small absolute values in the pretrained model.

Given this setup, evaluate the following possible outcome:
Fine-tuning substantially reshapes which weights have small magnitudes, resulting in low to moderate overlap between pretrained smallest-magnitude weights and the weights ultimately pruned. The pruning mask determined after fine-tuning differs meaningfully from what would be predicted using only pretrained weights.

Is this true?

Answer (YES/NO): NO